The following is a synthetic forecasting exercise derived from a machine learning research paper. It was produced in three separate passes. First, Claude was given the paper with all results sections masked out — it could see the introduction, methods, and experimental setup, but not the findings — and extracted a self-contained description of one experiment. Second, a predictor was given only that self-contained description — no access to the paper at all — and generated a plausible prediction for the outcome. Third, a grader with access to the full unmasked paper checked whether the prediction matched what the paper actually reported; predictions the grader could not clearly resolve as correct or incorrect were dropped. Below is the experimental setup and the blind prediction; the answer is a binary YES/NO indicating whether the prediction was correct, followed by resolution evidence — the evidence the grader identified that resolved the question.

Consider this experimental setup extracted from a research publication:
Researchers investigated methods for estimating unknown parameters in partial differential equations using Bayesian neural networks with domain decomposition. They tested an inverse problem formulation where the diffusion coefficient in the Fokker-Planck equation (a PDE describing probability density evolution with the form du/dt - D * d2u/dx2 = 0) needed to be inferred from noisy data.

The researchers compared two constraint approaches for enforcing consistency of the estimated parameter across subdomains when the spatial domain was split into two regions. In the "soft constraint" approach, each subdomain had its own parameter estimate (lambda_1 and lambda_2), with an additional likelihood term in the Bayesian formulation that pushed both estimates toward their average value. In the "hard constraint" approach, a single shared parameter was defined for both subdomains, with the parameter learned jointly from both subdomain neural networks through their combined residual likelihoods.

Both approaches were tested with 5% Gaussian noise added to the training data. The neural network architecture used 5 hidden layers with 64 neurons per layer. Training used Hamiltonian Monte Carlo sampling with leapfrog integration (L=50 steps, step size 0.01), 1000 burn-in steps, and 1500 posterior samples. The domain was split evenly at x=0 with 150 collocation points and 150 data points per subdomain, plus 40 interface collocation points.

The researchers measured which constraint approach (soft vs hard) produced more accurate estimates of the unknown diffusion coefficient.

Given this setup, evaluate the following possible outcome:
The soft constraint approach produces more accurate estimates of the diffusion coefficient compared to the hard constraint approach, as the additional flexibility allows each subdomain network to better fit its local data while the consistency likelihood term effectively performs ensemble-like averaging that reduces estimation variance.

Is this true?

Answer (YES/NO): NO